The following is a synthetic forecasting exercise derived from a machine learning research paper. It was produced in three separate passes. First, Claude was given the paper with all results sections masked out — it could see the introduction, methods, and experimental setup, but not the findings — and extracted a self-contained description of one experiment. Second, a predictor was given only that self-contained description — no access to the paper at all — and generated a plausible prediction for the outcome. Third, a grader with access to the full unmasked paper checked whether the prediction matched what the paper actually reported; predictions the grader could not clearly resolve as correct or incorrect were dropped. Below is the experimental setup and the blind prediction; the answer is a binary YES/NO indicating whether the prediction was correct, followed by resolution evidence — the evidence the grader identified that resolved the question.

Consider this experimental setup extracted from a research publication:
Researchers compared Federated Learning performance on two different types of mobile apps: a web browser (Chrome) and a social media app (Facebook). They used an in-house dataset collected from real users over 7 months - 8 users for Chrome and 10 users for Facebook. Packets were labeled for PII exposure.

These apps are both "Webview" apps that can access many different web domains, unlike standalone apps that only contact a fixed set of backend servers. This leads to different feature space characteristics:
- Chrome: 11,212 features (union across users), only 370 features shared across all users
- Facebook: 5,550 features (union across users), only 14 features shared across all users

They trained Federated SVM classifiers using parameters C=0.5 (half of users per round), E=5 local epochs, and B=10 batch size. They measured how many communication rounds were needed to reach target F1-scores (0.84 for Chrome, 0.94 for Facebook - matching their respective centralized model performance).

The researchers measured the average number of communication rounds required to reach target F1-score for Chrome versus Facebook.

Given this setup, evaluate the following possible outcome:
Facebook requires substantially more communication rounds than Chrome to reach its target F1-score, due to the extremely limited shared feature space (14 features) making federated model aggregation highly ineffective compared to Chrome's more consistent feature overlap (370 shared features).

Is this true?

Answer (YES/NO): NO